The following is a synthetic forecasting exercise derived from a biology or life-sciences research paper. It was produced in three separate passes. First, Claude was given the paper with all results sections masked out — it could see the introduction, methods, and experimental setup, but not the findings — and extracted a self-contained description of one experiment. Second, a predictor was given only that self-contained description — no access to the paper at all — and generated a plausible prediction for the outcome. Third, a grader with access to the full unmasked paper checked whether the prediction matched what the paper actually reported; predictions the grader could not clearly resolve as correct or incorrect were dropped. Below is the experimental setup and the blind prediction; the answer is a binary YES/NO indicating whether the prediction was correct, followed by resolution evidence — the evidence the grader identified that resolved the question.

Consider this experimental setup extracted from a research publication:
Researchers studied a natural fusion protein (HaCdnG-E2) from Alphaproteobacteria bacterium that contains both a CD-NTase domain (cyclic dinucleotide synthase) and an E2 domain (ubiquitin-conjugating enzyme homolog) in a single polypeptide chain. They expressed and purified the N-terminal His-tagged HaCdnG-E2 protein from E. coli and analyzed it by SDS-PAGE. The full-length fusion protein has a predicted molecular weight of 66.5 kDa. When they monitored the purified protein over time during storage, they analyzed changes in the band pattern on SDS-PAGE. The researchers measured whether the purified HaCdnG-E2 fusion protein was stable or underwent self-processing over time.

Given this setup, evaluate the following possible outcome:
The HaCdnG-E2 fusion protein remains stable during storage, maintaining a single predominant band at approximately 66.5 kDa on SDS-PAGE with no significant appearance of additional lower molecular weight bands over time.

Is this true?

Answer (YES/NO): NO